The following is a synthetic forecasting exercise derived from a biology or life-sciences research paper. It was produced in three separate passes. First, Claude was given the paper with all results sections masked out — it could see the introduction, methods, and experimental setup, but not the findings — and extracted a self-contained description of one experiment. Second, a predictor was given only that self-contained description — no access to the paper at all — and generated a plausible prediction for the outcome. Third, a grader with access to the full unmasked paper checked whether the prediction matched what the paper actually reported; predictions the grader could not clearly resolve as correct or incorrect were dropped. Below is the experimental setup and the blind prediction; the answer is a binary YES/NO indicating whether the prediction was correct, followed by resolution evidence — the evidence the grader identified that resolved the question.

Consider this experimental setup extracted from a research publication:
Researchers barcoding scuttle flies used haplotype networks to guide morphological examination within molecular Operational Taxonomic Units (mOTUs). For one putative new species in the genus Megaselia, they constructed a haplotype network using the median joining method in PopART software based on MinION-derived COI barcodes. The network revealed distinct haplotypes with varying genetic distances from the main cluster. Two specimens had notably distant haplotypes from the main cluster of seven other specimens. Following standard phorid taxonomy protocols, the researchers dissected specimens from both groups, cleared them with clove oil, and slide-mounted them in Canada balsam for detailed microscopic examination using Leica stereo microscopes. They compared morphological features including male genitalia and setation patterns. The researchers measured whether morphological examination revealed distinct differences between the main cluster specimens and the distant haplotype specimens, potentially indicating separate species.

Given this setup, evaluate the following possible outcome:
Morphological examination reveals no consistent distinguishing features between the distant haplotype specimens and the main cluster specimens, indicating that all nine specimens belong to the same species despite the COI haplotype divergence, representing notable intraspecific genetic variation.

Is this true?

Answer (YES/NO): NO